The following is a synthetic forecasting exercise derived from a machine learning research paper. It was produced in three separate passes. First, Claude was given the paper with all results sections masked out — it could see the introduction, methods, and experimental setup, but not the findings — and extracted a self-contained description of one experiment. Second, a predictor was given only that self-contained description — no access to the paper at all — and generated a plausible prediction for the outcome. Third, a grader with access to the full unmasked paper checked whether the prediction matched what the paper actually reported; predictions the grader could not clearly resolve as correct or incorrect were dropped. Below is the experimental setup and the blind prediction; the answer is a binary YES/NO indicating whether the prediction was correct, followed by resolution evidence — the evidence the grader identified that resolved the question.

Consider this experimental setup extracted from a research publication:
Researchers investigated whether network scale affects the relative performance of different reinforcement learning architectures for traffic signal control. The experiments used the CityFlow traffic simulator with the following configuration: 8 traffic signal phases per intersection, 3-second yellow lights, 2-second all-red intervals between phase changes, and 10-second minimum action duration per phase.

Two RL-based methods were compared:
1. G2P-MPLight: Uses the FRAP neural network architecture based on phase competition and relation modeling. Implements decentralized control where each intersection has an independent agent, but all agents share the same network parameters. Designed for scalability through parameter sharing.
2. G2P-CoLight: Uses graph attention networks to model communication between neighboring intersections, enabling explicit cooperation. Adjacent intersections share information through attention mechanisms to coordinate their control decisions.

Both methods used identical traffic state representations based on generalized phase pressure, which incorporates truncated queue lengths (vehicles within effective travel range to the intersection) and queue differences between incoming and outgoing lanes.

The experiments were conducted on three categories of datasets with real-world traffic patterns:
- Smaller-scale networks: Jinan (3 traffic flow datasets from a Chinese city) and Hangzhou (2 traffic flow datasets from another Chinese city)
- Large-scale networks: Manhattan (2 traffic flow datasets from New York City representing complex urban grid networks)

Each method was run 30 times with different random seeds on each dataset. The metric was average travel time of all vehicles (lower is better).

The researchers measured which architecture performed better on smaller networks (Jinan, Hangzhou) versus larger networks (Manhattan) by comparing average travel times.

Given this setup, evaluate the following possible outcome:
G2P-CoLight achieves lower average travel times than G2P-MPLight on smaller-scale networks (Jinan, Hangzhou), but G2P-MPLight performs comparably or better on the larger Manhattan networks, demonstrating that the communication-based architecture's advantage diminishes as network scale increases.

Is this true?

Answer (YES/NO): NO